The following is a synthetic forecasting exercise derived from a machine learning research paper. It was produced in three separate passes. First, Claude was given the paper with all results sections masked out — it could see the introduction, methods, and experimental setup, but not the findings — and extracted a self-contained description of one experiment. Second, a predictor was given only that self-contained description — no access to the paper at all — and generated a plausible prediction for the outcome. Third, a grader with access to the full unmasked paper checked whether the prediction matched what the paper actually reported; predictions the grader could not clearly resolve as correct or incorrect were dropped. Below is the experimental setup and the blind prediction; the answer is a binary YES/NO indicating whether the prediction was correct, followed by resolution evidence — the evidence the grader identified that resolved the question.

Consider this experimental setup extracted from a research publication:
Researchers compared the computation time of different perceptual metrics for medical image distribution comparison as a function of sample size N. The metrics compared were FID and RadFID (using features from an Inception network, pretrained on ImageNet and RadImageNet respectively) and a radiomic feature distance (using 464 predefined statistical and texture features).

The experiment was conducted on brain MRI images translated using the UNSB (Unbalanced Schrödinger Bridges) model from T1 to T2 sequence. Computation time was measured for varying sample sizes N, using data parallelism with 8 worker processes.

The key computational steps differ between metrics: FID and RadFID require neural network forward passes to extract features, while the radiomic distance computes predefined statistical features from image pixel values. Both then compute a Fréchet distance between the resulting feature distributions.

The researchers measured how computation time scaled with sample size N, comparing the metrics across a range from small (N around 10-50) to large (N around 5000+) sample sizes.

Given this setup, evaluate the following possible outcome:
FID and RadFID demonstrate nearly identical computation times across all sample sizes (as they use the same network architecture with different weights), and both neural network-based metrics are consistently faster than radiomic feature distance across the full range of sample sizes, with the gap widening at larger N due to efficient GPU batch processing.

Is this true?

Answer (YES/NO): NO